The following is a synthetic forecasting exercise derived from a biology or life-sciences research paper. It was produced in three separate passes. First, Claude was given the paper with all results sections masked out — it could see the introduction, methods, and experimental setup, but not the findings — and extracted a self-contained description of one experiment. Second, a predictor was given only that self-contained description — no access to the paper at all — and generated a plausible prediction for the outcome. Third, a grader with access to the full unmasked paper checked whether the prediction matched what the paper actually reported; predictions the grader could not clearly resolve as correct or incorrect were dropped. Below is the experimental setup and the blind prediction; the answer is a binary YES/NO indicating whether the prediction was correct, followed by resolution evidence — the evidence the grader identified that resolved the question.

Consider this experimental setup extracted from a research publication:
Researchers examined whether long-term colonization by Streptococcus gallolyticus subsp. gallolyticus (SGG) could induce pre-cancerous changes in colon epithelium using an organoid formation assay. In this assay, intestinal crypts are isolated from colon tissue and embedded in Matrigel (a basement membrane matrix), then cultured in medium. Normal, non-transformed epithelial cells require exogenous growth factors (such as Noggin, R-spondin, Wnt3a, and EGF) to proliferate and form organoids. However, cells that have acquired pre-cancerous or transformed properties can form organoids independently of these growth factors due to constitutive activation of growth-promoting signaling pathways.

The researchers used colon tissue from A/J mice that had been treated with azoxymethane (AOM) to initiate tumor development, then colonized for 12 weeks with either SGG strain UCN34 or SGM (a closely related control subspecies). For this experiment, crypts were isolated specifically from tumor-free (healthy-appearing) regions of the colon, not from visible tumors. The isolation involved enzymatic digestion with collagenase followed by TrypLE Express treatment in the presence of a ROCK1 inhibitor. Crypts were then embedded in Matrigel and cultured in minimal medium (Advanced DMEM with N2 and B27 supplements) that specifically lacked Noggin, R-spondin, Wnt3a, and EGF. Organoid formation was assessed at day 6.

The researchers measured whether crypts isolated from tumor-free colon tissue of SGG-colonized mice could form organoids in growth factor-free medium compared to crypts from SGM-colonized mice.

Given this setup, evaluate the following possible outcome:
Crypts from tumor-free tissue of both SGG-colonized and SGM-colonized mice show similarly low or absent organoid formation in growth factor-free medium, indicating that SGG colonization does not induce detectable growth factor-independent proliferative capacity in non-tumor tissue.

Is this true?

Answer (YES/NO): NO